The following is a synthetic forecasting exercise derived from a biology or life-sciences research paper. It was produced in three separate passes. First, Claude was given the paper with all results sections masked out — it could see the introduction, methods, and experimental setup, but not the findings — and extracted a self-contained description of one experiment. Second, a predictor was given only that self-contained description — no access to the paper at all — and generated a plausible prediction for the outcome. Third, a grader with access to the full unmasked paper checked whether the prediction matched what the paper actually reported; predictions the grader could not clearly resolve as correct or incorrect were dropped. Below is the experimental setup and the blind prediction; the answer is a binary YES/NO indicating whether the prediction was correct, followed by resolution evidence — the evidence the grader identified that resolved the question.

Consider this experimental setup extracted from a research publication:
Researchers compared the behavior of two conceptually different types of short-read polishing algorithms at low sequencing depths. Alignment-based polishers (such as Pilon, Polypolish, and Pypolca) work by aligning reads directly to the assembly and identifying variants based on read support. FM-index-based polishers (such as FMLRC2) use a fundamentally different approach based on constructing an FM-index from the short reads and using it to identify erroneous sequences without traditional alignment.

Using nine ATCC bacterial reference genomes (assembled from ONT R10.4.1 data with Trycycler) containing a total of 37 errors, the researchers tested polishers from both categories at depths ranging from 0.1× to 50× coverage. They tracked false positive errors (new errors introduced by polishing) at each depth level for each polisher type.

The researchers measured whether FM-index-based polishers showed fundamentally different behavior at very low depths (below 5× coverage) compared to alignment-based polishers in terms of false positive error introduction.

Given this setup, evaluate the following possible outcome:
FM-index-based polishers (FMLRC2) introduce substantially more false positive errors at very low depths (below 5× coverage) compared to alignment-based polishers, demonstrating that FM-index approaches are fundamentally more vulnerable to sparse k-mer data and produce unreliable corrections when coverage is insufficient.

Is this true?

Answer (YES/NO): NO